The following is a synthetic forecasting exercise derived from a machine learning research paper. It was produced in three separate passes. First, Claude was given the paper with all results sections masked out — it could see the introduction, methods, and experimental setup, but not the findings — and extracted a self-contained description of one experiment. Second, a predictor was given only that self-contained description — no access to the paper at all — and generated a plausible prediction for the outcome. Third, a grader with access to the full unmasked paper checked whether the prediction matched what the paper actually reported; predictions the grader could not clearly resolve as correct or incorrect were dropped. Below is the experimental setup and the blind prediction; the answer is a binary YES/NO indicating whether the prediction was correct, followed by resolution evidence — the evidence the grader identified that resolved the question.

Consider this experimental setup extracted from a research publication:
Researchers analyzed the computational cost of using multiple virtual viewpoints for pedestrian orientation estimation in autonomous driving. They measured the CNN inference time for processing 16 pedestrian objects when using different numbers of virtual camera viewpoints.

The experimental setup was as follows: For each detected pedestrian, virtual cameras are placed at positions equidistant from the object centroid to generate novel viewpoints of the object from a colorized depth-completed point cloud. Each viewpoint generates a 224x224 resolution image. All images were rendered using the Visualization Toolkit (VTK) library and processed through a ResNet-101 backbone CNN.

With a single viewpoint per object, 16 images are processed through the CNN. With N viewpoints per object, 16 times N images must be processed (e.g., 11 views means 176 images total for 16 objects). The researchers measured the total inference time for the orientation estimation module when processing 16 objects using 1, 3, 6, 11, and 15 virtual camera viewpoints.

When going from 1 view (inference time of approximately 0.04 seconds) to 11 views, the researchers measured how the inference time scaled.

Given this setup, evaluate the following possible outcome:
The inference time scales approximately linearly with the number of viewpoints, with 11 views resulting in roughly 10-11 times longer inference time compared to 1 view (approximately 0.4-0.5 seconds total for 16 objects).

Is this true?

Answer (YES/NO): NO